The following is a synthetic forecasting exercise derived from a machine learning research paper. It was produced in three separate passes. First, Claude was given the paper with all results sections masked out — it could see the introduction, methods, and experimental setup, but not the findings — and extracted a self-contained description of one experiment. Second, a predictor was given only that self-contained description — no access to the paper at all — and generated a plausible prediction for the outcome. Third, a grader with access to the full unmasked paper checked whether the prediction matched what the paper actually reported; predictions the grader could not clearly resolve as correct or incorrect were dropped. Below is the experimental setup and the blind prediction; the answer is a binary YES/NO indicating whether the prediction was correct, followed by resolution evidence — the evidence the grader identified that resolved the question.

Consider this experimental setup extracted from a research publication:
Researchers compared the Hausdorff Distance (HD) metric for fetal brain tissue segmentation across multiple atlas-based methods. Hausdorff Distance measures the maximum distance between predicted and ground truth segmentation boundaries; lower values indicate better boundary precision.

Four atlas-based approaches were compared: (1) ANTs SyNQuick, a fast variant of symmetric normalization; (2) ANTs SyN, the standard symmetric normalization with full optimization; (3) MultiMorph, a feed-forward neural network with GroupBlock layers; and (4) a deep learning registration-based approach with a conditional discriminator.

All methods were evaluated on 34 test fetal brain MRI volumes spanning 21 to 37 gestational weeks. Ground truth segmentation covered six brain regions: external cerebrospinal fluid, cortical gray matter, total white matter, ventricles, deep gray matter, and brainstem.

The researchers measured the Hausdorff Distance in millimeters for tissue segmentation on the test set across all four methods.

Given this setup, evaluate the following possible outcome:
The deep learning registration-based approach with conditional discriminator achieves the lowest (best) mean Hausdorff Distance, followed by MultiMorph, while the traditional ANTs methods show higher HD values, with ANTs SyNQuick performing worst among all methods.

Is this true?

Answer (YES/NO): NO